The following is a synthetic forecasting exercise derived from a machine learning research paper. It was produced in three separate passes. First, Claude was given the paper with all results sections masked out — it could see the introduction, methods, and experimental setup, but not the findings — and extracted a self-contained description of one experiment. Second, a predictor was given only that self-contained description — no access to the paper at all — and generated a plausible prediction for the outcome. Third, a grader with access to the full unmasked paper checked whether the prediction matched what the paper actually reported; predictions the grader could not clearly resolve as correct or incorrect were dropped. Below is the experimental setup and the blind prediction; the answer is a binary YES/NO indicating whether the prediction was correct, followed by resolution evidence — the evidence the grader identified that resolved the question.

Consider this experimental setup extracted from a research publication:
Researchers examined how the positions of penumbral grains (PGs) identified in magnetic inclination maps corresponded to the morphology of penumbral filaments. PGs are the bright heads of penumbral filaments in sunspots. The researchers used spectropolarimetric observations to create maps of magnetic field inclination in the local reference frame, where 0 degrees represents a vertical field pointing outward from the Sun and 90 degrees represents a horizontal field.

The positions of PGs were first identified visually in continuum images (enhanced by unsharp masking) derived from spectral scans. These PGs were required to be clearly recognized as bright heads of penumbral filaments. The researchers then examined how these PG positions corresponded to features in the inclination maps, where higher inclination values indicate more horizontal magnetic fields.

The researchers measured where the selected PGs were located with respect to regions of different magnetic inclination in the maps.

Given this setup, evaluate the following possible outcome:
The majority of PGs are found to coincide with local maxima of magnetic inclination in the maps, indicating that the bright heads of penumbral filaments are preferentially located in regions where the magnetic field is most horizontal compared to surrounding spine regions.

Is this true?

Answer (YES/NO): NO